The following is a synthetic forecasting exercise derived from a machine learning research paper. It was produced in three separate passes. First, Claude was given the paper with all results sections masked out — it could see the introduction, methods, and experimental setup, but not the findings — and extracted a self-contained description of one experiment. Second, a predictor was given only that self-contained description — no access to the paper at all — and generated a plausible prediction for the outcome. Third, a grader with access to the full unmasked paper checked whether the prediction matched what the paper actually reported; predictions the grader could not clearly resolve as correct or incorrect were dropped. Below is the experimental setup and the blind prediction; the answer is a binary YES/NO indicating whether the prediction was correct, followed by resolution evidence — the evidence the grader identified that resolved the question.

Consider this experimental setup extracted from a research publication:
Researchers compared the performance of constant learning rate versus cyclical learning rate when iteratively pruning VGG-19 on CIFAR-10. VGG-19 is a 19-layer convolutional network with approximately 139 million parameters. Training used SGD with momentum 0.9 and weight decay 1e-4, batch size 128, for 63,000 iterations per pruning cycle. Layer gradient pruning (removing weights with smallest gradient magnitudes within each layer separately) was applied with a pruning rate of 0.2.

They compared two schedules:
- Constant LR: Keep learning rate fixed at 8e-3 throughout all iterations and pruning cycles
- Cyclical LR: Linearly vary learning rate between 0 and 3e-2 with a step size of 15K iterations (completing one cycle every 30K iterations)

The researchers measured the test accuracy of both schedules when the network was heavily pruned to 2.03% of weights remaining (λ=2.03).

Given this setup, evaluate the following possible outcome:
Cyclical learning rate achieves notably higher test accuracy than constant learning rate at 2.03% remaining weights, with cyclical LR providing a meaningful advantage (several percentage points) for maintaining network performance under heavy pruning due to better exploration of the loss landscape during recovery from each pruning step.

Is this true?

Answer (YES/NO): YES